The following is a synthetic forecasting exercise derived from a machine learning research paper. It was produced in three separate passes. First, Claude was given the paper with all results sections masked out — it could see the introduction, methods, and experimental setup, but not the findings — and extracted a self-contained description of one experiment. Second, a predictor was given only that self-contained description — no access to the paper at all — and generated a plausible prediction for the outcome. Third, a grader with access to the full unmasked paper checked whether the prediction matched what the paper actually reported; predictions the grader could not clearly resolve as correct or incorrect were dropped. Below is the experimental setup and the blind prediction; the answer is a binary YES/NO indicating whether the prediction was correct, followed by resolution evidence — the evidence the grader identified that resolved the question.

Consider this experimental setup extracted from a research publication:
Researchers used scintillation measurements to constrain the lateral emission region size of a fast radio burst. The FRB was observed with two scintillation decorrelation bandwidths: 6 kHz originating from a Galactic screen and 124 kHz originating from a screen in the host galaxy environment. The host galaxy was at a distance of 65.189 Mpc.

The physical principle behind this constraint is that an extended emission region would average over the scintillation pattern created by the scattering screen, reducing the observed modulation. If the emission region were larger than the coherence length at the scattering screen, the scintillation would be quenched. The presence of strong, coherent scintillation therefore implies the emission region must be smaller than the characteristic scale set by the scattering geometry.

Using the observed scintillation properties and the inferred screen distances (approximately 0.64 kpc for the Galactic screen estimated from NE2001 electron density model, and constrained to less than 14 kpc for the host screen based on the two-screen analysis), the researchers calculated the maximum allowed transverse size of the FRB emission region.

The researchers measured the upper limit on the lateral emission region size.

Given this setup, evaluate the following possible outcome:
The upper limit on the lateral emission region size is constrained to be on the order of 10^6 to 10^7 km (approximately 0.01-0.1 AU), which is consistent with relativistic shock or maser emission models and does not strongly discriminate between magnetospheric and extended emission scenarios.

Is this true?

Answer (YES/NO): NO